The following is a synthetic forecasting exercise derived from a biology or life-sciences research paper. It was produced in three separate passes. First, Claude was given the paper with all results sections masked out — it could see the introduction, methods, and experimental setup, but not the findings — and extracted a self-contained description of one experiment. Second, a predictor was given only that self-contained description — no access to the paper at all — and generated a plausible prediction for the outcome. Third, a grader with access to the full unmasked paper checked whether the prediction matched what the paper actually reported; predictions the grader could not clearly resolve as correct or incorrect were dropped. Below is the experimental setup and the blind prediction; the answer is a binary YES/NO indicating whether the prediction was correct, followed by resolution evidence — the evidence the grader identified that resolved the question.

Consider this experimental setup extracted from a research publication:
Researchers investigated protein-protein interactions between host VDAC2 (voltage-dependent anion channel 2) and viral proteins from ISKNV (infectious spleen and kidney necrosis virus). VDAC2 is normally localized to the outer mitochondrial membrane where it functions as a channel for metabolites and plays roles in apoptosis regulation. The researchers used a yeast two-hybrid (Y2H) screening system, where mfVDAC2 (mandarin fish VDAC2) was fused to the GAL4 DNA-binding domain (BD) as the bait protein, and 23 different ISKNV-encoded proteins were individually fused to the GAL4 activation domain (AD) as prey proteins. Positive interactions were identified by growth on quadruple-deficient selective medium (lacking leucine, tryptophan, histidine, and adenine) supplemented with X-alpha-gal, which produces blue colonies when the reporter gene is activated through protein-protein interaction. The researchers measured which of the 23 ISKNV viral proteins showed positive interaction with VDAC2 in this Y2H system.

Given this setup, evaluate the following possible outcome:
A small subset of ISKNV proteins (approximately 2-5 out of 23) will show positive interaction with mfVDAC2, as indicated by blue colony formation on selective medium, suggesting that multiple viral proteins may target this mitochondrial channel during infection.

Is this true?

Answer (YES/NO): NO